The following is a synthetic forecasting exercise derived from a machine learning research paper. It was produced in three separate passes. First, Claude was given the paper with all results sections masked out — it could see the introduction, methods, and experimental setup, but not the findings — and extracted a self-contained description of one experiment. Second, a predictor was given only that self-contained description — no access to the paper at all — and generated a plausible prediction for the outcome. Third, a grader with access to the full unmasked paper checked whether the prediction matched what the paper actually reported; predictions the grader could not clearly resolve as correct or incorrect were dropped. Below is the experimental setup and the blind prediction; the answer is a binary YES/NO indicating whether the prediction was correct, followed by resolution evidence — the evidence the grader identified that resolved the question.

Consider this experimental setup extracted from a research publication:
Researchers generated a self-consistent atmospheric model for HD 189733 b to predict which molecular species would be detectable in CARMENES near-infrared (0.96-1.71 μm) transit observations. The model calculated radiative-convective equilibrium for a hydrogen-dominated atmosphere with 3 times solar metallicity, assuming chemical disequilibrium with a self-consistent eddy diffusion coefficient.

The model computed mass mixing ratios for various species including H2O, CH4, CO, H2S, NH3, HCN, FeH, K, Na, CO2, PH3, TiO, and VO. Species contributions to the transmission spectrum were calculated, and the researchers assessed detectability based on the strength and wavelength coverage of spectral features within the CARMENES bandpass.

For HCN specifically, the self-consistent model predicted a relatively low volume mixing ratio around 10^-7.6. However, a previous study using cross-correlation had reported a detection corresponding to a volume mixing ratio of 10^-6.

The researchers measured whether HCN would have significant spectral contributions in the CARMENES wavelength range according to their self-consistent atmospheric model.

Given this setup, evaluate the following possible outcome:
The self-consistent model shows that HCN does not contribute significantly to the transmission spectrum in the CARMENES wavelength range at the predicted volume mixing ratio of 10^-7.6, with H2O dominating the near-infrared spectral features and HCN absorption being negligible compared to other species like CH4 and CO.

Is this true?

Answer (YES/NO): YES